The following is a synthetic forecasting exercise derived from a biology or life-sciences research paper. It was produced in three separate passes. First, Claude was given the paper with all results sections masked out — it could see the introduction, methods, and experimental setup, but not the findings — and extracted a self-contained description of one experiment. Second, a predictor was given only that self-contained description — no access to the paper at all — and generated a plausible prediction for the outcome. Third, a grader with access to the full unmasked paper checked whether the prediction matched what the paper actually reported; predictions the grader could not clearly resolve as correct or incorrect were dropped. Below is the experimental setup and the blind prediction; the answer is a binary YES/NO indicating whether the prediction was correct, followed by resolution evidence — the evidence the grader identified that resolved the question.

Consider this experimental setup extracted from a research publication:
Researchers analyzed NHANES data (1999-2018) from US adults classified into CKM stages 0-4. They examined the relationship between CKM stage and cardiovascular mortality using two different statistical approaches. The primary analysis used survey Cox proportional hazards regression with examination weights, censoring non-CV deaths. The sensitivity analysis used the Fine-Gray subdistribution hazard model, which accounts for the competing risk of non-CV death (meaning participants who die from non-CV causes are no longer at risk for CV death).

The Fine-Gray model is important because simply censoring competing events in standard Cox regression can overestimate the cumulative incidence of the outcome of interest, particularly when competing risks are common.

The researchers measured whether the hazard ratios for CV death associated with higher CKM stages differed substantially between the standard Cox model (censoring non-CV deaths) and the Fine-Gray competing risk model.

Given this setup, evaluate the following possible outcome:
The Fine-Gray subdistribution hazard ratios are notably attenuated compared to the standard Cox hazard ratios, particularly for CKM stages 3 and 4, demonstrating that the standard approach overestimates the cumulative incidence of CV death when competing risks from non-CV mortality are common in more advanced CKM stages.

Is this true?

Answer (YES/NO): NO